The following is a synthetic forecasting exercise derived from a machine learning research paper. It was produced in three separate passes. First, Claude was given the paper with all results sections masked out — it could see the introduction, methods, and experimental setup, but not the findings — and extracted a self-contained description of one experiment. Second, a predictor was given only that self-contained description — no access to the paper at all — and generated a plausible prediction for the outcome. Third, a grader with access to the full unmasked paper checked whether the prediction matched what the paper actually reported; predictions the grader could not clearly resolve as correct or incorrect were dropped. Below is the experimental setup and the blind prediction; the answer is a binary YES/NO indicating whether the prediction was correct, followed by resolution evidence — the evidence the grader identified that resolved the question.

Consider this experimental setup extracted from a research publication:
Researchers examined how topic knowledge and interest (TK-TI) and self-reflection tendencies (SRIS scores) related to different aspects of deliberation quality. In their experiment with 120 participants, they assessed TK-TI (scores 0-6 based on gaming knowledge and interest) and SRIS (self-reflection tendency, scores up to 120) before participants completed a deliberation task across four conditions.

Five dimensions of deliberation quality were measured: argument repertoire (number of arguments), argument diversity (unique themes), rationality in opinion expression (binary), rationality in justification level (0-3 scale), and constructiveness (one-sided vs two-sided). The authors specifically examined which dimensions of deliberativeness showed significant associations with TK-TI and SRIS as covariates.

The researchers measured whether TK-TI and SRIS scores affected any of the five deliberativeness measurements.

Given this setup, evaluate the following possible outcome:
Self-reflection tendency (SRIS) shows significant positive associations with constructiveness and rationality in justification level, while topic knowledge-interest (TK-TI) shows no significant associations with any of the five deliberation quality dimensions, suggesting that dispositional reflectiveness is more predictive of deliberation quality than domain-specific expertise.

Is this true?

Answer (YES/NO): NO